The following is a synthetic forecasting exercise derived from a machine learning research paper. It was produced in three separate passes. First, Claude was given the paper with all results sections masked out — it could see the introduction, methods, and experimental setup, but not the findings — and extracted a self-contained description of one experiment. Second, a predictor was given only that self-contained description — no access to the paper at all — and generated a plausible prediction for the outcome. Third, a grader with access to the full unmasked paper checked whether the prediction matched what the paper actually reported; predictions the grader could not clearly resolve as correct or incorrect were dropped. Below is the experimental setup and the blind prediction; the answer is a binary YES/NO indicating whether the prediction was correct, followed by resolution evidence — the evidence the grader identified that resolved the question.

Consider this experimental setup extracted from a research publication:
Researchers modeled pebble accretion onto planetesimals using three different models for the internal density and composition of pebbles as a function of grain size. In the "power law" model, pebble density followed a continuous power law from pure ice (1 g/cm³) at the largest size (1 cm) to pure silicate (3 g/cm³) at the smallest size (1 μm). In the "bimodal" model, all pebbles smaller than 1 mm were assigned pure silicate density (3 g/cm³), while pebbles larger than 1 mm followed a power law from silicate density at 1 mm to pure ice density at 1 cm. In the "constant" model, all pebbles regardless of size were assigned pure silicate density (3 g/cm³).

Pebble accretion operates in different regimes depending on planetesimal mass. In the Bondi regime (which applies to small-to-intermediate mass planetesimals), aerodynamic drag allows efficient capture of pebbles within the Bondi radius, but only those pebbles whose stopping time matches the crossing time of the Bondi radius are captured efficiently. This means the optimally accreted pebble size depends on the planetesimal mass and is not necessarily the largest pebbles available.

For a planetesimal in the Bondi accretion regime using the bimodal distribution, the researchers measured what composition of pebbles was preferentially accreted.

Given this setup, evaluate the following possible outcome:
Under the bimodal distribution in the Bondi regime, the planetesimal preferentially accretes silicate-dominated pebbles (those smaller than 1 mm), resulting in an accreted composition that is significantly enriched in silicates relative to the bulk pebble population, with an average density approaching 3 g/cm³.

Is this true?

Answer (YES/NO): YES